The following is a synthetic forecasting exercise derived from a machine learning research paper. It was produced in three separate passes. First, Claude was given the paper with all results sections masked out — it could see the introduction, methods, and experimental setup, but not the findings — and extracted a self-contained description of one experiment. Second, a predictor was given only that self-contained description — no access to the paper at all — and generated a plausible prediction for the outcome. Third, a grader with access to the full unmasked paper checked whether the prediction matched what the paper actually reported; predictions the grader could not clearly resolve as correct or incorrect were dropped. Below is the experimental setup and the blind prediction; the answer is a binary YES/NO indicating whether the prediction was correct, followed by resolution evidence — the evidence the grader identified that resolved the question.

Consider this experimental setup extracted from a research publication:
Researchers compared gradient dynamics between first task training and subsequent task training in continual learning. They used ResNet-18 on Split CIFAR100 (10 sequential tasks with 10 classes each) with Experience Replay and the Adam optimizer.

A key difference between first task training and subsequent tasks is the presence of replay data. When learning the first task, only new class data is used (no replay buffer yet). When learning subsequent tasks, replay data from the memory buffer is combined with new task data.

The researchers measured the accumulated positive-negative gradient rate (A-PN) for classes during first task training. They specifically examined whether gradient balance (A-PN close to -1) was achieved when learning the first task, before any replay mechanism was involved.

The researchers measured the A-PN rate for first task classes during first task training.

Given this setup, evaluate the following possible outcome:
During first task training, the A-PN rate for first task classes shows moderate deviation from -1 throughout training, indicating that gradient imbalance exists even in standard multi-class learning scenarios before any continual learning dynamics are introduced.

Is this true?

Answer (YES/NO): NO